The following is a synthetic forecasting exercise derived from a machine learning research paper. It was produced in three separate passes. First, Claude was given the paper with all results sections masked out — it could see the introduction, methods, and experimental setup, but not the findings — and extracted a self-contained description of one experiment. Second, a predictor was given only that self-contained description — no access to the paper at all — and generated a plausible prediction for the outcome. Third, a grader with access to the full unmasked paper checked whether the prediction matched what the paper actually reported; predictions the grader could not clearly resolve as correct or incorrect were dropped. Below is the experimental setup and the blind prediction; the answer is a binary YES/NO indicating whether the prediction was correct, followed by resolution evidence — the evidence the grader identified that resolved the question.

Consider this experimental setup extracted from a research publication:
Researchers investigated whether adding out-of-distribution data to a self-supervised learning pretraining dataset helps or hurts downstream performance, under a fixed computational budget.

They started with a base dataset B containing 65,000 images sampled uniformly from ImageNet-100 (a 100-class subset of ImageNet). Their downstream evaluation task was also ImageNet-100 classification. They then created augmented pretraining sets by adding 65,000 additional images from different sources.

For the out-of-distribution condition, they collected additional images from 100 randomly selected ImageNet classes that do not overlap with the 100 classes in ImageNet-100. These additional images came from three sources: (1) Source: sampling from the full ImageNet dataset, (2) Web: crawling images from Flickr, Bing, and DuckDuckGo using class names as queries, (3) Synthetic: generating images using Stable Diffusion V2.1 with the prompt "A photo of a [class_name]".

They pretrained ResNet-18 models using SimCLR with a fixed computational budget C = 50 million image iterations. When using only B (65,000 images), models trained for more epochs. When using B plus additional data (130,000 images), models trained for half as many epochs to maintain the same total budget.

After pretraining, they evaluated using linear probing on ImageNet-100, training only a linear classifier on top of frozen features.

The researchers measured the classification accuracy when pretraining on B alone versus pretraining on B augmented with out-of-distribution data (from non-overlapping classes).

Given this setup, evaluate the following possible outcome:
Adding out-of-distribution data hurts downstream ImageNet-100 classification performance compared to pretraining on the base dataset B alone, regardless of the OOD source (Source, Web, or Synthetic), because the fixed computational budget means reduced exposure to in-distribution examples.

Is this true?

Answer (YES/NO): YES